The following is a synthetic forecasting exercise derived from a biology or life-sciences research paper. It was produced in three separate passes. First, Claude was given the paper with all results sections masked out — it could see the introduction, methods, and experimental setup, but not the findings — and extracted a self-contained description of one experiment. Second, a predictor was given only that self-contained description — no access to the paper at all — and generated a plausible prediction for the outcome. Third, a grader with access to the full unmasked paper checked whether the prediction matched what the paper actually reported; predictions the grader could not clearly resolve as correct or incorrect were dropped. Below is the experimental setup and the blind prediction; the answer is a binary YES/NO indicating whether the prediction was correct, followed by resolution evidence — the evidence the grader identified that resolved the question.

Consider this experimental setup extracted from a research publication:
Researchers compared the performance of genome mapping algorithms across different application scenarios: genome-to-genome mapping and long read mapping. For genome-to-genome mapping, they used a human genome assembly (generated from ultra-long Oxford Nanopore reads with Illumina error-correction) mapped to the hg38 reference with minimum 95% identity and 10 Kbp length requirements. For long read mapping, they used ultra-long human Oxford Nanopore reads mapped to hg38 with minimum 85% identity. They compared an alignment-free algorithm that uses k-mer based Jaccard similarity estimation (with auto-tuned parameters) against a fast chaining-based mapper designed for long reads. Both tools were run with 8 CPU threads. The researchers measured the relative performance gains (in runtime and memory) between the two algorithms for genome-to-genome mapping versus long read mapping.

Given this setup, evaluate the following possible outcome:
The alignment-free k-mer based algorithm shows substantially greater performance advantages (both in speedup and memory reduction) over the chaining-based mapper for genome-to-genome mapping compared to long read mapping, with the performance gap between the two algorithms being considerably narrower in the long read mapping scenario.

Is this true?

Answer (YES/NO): YES